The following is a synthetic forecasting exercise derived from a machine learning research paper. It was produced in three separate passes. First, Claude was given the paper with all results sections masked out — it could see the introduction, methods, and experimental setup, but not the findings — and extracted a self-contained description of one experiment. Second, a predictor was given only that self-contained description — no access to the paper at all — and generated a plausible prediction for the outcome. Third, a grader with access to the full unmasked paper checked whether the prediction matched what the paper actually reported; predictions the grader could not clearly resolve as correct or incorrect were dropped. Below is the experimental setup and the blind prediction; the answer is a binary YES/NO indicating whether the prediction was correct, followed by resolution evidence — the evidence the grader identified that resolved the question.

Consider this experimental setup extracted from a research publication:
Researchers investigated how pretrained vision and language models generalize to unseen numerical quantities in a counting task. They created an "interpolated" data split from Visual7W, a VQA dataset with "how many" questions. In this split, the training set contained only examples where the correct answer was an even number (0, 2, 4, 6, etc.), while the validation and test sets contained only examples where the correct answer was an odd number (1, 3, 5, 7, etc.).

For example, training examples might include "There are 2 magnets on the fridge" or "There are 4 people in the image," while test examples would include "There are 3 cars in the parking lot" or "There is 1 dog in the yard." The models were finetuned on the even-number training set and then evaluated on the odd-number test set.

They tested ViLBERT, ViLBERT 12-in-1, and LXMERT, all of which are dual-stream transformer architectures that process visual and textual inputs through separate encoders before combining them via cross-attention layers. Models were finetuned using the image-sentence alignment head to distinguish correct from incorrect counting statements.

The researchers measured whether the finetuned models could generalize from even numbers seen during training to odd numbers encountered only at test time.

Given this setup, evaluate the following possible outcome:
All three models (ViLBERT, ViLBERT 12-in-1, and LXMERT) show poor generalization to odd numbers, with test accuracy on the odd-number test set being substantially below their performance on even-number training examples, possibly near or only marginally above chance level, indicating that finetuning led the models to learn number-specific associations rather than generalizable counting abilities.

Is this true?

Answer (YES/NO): YES